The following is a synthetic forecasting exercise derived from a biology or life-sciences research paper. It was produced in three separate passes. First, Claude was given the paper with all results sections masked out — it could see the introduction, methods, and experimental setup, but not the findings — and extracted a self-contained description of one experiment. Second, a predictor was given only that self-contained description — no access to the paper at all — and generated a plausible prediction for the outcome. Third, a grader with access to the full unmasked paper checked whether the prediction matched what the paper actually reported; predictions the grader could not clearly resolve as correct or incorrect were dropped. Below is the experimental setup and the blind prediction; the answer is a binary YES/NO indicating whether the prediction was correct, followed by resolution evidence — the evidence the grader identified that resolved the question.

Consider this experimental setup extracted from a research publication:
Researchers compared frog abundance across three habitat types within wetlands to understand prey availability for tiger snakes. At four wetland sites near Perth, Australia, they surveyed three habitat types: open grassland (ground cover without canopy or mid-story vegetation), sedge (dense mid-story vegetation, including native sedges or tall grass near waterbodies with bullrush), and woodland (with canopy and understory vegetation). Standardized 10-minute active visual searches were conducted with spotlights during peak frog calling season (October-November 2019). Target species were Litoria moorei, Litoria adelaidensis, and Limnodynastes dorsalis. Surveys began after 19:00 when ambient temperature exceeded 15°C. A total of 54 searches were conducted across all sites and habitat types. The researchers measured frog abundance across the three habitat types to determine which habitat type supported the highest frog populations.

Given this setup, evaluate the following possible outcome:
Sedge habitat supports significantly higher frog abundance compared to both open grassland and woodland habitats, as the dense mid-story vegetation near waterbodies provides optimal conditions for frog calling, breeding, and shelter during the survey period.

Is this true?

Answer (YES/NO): NO